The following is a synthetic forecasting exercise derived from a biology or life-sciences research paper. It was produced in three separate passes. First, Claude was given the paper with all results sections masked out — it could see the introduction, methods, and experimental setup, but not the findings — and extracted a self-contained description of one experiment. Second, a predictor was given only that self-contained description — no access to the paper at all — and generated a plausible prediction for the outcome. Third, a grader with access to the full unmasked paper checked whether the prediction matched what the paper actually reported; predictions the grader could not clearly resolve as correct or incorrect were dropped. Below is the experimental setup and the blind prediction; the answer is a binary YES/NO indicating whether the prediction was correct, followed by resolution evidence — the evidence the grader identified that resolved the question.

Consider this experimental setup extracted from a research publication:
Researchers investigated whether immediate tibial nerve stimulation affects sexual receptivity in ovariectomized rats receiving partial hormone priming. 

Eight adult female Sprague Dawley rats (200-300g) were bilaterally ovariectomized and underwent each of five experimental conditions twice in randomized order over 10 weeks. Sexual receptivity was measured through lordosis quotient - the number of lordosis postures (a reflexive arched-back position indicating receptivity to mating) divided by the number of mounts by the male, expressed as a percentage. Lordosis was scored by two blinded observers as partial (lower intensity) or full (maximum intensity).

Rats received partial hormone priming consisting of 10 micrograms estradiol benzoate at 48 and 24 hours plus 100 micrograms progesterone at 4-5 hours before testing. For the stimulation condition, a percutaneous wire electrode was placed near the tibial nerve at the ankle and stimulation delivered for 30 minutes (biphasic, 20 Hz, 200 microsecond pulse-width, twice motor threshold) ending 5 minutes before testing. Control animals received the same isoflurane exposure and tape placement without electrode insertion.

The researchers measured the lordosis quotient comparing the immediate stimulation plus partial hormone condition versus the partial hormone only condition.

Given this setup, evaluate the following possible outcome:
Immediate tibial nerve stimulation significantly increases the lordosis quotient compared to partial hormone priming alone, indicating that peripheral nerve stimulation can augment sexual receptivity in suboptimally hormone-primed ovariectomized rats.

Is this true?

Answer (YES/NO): NO